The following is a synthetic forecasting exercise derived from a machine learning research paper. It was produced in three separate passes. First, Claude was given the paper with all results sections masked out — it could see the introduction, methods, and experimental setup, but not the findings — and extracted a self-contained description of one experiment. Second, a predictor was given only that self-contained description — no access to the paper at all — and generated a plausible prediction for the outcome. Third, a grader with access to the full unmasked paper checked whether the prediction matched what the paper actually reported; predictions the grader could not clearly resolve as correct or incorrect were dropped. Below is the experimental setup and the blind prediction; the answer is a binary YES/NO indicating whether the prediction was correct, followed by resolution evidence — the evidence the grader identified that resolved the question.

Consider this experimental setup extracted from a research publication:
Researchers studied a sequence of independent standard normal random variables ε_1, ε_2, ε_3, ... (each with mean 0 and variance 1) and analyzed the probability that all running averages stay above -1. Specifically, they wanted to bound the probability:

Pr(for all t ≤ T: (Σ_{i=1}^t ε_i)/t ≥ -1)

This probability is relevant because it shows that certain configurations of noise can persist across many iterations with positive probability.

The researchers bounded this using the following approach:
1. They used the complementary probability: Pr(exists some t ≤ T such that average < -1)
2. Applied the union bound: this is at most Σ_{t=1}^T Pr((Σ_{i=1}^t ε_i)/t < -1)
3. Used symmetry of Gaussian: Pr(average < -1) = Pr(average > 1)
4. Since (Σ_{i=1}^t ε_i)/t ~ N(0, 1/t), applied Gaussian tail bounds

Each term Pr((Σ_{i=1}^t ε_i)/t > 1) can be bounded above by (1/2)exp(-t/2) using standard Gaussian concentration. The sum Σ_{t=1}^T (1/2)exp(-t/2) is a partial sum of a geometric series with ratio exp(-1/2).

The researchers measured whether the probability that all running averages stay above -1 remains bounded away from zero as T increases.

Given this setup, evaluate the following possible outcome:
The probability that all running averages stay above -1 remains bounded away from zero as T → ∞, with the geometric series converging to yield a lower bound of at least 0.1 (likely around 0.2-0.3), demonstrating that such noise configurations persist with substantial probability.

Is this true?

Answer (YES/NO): YES